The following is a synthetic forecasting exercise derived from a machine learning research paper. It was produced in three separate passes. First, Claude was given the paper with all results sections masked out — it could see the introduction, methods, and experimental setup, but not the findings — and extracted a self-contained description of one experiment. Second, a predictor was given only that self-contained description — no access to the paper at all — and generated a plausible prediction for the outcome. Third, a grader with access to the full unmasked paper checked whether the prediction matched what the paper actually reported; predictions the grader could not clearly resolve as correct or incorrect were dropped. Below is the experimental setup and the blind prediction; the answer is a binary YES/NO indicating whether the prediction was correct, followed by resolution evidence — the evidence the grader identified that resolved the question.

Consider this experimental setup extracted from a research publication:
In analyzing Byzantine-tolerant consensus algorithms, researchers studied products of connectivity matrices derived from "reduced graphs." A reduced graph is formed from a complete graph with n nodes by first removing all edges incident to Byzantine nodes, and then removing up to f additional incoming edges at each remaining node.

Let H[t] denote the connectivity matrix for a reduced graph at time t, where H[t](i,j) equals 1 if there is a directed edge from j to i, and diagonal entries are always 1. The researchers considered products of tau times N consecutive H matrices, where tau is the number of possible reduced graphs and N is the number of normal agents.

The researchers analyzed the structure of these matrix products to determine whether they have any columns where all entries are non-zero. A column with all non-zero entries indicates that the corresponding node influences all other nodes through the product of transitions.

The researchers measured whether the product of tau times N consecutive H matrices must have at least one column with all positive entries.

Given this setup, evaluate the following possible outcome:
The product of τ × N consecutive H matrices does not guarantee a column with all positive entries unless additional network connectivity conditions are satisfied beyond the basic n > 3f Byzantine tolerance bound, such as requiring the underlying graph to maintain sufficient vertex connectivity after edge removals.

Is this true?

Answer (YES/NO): NO